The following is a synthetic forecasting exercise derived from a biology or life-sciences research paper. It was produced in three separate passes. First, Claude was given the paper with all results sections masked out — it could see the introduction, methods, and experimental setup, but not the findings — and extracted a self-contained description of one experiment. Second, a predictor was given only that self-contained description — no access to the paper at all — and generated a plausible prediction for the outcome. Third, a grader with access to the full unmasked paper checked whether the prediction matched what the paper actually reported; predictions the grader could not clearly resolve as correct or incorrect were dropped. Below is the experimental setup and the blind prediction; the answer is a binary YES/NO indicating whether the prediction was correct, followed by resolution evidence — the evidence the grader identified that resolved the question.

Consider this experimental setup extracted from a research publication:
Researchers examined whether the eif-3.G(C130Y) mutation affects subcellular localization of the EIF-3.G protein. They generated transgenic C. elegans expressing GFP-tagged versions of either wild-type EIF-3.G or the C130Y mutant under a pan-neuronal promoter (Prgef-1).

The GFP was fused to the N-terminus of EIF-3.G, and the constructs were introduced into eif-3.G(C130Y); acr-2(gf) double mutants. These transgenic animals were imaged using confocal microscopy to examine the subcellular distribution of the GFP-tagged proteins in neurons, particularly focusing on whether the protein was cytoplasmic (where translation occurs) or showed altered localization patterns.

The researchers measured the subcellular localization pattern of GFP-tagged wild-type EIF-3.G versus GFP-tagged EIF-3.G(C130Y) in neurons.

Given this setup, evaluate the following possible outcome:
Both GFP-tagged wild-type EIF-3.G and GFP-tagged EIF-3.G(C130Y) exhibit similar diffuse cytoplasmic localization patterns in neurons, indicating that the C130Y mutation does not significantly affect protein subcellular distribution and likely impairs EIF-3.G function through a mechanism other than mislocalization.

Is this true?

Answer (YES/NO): YES